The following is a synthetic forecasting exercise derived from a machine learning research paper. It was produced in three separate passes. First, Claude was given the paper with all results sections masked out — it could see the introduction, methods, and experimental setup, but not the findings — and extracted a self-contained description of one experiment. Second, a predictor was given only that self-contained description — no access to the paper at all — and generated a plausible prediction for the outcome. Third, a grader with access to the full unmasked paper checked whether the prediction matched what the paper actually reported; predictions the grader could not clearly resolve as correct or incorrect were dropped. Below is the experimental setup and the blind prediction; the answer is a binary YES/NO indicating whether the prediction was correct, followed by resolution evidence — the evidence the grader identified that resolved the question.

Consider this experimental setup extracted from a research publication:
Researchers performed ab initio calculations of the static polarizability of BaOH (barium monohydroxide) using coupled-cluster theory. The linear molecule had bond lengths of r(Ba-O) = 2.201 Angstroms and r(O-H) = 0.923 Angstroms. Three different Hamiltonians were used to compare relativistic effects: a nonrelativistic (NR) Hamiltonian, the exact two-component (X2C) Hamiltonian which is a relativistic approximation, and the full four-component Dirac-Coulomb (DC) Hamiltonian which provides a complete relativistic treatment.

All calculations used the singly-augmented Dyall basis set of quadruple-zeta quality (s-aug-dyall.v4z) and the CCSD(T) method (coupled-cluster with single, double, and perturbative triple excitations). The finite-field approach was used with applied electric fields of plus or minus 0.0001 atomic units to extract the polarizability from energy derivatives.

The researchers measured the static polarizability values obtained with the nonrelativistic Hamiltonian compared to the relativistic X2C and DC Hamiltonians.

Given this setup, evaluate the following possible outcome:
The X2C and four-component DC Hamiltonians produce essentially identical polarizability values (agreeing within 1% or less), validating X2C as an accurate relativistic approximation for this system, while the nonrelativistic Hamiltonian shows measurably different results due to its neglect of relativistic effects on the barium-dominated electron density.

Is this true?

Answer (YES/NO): YES